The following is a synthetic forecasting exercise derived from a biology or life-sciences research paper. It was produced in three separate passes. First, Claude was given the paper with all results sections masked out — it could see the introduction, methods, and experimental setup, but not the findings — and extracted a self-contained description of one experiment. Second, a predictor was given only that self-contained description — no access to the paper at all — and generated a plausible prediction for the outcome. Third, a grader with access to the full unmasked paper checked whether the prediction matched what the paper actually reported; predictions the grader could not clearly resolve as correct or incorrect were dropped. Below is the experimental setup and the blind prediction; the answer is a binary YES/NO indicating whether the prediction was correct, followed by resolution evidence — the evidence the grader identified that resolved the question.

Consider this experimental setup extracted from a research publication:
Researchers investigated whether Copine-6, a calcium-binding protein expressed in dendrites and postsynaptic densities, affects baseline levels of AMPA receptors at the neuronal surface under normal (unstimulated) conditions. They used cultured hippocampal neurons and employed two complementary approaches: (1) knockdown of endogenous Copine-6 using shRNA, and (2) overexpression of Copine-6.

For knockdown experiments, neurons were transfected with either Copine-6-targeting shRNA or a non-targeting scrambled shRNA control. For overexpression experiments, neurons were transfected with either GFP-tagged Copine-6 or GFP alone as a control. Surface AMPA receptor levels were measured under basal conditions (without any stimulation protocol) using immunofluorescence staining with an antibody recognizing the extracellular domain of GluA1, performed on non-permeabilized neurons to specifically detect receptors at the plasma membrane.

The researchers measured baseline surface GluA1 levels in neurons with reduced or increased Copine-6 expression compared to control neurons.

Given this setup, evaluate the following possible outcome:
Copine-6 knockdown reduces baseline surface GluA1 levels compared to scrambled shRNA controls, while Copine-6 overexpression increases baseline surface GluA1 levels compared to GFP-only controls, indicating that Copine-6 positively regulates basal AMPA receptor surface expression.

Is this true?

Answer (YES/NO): NO